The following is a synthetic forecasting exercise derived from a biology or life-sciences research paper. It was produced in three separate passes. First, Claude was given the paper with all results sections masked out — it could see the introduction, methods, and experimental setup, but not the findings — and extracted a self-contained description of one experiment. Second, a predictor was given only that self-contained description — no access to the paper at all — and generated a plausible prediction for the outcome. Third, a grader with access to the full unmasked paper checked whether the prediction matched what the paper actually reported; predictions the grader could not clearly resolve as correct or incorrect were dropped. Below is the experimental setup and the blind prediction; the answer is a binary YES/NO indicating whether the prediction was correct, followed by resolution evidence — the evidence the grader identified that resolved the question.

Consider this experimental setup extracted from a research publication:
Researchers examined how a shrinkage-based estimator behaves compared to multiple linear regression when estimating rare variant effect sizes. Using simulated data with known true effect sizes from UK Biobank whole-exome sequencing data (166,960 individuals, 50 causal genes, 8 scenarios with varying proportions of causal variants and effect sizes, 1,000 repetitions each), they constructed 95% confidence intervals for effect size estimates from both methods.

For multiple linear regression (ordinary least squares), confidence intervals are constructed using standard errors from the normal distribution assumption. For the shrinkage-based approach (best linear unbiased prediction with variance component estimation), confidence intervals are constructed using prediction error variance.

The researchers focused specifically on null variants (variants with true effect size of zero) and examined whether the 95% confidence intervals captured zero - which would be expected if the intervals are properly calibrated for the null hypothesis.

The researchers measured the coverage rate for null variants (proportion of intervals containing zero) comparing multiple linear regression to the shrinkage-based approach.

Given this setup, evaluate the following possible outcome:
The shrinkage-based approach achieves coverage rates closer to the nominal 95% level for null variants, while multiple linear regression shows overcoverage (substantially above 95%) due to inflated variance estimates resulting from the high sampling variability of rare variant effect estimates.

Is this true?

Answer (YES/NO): NO